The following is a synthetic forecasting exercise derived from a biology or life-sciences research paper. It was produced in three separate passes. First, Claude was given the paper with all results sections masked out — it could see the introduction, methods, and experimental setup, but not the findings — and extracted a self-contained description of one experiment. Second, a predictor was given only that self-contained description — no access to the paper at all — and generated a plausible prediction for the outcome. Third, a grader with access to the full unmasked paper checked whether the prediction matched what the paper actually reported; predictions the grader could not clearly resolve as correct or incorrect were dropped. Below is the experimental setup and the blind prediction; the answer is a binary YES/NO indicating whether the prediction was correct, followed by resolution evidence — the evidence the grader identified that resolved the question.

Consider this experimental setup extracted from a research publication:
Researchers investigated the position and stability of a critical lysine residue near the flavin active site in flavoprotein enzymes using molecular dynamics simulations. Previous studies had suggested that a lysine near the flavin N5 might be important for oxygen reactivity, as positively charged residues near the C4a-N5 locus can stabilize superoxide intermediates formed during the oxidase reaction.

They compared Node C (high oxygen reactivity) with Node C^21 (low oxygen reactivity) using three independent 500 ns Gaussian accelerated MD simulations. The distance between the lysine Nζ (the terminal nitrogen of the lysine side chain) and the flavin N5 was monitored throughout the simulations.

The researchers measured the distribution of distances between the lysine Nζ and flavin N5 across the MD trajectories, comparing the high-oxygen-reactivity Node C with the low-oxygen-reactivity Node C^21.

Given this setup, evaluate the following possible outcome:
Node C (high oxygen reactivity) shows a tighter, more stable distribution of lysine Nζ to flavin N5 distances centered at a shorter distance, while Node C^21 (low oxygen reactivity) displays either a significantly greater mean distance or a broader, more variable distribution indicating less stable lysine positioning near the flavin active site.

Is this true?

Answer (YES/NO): NO